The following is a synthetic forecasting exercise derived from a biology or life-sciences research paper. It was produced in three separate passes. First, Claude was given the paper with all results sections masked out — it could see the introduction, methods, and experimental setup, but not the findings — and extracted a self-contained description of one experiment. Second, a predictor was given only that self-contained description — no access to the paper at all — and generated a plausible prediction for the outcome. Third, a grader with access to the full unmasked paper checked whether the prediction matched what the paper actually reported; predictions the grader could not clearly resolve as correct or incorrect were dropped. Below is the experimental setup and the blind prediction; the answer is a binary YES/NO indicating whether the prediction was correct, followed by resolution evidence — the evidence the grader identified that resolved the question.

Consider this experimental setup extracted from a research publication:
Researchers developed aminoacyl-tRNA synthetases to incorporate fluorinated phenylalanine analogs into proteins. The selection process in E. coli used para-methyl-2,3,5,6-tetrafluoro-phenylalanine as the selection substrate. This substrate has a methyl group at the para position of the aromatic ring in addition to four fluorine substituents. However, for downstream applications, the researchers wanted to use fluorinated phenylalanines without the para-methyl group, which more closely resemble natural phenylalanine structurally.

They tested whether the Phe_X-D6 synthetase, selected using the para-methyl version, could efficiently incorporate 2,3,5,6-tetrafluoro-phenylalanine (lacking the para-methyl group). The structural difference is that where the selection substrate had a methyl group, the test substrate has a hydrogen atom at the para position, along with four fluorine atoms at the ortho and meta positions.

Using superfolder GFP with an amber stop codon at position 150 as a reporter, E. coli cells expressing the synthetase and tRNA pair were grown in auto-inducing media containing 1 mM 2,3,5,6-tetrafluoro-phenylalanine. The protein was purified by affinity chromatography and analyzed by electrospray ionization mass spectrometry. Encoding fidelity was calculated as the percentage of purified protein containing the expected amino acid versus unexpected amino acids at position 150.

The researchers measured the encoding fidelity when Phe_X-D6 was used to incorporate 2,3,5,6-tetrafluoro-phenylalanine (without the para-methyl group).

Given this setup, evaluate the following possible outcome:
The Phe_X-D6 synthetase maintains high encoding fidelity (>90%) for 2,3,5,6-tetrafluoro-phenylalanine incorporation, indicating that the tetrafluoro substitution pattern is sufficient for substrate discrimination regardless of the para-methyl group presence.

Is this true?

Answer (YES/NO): YES